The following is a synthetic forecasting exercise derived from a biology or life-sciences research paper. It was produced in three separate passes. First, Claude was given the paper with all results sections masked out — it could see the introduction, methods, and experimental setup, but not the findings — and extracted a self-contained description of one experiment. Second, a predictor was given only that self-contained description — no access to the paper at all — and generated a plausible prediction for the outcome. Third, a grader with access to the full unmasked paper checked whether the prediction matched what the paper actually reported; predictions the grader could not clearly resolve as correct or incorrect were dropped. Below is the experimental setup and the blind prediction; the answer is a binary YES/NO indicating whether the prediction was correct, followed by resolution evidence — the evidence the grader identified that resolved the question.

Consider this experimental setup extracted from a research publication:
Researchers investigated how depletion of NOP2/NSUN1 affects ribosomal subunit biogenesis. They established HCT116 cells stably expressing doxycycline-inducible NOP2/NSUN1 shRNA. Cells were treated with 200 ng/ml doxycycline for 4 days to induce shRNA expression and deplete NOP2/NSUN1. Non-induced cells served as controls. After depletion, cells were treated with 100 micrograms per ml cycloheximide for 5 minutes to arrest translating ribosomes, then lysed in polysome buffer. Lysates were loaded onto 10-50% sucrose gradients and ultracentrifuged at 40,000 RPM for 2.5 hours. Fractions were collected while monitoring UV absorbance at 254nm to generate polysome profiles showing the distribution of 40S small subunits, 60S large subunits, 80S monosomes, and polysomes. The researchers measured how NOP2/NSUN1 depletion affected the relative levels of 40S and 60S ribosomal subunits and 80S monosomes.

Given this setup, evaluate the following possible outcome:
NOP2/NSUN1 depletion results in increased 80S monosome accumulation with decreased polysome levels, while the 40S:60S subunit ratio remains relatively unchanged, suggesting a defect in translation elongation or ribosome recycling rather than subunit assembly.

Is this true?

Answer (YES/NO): NO